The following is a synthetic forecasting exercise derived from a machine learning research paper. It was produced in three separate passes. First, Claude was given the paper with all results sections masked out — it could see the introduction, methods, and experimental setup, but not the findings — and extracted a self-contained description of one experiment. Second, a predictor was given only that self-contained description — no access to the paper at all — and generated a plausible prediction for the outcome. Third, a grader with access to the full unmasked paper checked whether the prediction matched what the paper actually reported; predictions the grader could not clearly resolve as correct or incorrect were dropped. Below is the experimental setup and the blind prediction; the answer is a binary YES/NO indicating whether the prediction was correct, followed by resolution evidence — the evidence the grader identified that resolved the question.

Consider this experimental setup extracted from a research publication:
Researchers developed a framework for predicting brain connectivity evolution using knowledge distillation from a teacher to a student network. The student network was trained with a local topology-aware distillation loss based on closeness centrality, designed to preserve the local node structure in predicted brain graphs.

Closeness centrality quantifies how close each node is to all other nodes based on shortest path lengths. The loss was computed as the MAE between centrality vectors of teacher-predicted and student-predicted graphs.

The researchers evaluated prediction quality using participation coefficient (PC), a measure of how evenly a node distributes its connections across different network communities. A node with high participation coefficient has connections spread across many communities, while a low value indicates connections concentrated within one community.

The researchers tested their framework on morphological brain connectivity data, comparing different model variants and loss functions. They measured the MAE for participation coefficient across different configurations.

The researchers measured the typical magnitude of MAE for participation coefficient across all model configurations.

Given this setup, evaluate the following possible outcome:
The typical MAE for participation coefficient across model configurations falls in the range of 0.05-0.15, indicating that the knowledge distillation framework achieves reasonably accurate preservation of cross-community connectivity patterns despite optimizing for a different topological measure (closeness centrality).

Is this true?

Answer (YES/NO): NO